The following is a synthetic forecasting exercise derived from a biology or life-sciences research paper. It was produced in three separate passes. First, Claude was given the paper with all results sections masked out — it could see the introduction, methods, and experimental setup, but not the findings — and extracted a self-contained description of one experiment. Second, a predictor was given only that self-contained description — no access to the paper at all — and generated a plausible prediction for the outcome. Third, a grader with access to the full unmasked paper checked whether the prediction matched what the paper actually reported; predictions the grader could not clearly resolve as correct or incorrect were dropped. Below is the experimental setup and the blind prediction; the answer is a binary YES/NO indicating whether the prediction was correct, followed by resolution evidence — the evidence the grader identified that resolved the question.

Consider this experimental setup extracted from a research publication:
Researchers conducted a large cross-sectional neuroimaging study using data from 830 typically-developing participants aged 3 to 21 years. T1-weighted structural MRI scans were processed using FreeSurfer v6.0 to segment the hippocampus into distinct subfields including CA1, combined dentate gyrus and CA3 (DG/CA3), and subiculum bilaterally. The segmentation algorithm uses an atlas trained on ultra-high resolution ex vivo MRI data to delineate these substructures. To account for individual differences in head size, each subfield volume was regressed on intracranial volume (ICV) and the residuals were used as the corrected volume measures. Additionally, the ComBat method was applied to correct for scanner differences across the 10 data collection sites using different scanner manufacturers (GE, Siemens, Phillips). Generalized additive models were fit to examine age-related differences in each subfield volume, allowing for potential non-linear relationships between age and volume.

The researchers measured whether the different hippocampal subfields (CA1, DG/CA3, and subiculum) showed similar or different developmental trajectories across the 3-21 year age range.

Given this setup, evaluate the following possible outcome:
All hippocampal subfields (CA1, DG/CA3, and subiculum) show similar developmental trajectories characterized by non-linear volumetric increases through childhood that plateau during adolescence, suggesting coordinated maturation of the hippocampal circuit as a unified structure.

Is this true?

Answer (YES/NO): NO